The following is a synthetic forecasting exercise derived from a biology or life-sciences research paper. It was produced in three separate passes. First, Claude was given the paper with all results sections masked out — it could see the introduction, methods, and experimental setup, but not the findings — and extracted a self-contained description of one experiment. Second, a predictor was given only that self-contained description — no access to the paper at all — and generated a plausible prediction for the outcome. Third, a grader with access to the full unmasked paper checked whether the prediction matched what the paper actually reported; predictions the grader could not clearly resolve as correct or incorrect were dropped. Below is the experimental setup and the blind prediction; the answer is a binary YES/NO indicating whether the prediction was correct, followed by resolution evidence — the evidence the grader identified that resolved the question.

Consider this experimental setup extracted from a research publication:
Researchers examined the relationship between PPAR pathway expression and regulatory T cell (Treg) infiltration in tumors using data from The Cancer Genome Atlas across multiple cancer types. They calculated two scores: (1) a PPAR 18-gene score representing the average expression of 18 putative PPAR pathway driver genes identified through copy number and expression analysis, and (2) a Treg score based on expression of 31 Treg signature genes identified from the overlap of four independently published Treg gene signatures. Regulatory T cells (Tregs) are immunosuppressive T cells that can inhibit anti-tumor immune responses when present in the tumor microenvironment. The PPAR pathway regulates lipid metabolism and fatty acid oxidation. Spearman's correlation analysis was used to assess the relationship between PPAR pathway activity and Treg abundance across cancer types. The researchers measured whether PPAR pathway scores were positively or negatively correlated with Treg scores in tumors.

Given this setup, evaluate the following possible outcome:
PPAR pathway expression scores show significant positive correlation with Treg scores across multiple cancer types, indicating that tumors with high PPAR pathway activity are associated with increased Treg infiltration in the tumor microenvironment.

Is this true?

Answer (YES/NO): NO